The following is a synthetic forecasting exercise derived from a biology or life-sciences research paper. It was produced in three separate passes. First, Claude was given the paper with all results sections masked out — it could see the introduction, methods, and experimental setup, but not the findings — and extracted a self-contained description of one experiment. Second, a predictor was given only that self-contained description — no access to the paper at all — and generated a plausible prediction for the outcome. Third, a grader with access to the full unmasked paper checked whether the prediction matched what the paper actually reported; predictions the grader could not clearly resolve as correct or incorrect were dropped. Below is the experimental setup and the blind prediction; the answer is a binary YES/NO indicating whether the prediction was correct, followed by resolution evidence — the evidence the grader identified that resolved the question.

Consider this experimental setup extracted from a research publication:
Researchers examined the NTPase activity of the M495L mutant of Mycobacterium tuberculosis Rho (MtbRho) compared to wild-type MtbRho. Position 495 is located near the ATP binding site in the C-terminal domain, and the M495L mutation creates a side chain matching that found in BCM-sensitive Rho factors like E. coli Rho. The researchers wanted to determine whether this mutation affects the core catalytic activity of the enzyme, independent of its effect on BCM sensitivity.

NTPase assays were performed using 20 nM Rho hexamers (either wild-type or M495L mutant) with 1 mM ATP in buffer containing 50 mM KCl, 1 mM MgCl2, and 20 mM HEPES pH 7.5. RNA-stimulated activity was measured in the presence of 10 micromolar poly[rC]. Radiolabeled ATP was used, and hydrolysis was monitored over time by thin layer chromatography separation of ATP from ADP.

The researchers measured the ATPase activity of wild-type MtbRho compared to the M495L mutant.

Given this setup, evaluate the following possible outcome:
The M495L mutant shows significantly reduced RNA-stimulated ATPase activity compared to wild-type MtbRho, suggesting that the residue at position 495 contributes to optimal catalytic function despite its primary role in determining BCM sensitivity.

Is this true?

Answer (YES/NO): NO